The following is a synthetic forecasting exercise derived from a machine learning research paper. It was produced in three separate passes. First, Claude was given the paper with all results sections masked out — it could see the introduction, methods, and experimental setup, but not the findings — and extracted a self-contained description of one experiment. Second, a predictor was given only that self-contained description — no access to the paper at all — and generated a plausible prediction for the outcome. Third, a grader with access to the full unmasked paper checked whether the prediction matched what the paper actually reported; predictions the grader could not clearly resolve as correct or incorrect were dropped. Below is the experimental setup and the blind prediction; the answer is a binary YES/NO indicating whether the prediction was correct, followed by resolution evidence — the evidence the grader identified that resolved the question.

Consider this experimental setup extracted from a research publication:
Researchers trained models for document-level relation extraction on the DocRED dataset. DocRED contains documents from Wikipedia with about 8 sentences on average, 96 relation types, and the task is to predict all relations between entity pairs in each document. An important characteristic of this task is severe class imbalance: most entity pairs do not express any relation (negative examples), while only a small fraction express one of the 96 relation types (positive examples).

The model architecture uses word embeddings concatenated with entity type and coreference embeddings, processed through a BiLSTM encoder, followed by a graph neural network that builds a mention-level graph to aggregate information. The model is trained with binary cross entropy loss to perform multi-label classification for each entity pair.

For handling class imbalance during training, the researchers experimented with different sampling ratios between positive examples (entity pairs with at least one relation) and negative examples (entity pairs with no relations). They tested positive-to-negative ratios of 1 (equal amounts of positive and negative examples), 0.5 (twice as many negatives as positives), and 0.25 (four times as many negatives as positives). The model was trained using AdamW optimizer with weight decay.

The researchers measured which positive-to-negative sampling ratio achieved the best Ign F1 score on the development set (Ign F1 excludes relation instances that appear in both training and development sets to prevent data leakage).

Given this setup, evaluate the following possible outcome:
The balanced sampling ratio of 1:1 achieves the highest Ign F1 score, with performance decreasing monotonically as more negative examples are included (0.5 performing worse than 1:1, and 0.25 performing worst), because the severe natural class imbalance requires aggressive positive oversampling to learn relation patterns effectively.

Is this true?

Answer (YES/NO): NO